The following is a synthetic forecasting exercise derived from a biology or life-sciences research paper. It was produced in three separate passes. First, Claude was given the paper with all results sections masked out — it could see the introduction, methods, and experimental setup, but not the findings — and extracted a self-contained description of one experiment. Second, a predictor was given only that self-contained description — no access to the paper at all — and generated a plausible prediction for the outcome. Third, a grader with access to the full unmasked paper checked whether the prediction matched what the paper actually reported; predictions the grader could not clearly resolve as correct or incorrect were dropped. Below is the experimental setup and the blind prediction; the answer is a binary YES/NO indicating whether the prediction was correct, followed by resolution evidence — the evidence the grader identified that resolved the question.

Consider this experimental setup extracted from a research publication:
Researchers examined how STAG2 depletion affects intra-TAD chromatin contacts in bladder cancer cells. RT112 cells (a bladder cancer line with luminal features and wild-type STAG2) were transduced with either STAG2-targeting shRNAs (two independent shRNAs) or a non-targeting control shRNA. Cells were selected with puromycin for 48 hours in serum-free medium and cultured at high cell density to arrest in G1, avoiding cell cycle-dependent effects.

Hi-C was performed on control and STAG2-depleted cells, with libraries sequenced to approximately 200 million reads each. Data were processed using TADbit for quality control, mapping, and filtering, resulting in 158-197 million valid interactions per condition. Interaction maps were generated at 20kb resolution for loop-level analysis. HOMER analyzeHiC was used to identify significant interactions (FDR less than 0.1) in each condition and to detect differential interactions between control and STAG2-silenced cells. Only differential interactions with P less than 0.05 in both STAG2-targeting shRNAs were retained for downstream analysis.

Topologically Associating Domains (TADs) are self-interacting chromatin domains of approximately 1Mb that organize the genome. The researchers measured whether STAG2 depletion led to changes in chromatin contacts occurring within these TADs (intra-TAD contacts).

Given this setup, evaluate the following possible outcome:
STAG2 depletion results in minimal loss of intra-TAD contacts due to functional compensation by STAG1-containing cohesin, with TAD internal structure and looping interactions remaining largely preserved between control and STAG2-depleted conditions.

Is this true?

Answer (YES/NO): NO